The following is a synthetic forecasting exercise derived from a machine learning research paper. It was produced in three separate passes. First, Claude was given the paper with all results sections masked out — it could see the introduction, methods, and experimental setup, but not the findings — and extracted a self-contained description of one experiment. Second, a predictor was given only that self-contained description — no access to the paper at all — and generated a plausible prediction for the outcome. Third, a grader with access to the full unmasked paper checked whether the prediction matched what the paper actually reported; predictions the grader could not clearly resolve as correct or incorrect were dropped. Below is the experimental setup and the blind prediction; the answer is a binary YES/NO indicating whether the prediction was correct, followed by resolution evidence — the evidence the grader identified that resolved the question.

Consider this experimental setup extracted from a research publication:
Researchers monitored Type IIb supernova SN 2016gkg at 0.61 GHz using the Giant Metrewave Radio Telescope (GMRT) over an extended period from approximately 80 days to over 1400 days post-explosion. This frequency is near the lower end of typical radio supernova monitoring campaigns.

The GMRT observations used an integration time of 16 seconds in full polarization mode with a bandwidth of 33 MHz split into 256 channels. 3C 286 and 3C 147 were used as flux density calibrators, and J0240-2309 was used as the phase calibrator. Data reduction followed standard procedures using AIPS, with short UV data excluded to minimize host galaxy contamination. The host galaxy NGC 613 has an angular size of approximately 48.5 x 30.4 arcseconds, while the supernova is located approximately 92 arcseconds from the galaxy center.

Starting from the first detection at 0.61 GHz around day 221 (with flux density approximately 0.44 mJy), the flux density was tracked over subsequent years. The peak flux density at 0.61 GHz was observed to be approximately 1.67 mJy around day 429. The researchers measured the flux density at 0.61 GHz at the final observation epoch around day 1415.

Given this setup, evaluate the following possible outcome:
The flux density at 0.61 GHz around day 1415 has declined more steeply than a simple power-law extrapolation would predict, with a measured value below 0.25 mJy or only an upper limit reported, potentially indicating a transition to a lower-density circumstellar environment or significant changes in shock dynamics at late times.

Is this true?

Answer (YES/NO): NO